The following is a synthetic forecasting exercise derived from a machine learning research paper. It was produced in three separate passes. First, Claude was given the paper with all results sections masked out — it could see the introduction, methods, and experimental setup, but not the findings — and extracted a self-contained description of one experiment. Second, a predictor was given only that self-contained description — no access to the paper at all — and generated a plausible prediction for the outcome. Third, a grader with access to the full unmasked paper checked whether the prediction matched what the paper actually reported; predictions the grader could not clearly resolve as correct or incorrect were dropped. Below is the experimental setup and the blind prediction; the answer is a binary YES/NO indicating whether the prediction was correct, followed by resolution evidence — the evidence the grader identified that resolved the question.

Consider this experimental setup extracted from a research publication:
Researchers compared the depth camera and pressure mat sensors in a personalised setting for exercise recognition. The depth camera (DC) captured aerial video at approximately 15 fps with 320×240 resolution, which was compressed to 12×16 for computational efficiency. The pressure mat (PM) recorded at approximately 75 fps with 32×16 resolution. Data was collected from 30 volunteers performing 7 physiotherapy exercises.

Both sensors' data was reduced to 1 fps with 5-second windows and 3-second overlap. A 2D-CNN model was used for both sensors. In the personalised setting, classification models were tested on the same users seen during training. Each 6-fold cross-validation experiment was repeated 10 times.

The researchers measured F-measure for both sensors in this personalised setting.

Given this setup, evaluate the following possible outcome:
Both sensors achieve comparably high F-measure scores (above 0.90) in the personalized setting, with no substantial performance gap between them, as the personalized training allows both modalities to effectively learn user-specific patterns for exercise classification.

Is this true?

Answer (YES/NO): YES